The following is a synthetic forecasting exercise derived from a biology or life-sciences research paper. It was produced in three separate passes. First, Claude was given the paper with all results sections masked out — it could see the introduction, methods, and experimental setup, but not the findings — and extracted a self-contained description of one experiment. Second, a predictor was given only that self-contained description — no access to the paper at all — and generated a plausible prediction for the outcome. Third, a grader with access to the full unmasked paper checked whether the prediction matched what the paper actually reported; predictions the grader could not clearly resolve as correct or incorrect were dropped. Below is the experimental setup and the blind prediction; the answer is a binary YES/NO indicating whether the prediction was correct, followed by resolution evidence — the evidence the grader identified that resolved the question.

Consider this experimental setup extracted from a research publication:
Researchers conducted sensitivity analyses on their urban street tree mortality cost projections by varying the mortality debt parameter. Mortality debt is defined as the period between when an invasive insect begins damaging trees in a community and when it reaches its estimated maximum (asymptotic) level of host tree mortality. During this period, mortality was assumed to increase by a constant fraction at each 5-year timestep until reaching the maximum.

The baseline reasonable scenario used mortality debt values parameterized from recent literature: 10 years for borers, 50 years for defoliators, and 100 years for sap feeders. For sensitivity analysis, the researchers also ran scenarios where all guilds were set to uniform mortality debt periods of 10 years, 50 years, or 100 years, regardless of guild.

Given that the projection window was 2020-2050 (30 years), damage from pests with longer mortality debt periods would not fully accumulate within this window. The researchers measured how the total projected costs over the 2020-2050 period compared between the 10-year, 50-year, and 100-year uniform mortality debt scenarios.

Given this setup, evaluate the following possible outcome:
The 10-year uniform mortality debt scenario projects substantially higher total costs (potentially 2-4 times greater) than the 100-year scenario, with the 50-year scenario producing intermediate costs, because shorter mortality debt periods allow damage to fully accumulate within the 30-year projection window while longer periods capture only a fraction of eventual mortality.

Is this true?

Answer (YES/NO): YES